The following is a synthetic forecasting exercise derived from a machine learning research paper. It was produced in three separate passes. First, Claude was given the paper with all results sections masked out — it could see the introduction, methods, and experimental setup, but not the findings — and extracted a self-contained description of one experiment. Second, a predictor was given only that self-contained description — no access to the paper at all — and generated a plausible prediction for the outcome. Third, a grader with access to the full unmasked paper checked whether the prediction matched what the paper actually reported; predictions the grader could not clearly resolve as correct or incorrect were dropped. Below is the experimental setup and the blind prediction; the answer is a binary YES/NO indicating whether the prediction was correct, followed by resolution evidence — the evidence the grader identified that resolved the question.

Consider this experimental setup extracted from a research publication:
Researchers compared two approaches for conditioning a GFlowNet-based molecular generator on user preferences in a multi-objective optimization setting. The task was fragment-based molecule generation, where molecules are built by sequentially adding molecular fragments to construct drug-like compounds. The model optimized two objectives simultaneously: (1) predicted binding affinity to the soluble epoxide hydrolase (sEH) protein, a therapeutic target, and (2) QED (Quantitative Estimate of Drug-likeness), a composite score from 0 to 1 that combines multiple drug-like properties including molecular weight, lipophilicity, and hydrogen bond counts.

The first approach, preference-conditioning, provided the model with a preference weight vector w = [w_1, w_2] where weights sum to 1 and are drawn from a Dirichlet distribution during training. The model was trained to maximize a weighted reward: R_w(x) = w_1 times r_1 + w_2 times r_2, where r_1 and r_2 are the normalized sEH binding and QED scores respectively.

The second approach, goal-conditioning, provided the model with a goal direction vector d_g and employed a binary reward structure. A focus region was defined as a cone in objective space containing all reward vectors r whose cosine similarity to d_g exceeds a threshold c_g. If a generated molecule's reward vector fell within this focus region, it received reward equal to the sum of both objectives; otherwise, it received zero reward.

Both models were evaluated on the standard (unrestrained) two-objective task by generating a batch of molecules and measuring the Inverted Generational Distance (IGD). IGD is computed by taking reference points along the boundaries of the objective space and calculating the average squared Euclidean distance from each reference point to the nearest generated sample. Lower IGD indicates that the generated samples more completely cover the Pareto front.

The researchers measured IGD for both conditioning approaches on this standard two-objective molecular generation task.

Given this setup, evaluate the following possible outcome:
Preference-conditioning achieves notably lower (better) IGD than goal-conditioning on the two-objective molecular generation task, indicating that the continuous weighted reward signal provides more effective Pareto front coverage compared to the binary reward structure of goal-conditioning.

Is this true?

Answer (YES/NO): NO